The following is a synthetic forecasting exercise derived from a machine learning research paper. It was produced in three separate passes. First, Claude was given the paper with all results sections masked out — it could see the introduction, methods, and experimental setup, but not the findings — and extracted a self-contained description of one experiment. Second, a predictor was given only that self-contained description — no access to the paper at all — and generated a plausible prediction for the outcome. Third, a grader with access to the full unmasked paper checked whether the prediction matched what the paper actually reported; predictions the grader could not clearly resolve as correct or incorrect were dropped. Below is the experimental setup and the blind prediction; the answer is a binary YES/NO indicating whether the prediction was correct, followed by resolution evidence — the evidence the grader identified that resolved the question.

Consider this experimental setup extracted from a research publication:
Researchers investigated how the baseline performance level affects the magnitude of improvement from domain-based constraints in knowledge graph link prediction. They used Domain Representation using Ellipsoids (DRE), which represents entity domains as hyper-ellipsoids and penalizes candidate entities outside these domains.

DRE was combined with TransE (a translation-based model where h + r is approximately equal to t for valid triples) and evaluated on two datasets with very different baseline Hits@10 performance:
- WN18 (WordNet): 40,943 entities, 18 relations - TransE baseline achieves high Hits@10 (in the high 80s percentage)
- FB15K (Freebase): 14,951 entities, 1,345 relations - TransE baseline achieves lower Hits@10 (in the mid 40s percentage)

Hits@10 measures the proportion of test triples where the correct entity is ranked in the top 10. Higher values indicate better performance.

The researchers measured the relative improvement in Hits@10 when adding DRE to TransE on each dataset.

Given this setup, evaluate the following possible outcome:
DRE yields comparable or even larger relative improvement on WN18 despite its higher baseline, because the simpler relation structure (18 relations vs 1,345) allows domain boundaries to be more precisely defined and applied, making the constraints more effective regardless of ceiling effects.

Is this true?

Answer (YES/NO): NO